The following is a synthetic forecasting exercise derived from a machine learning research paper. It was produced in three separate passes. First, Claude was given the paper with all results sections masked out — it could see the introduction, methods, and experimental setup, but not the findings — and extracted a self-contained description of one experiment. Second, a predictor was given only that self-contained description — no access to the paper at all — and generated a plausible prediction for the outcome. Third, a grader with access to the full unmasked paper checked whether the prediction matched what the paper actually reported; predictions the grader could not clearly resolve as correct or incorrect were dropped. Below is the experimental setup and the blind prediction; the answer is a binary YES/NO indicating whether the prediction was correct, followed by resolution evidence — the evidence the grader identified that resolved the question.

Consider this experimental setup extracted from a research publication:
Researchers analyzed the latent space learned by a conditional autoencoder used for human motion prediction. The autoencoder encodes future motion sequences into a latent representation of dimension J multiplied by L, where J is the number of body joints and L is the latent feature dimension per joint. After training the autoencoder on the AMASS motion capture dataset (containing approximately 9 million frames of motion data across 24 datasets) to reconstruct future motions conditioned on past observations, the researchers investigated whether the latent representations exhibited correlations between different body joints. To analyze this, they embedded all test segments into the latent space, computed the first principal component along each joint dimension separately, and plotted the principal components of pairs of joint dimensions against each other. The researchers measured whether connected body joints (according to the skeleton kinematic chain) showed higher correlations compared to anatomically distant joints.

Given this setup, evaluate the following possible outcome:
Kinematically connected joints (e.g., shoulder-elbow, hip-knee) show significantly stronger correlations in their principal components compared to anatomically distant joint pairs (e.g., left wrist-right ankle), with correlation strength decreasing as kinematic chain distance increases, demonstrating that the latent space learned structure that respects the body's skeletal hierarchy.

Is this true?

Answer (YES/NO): NO